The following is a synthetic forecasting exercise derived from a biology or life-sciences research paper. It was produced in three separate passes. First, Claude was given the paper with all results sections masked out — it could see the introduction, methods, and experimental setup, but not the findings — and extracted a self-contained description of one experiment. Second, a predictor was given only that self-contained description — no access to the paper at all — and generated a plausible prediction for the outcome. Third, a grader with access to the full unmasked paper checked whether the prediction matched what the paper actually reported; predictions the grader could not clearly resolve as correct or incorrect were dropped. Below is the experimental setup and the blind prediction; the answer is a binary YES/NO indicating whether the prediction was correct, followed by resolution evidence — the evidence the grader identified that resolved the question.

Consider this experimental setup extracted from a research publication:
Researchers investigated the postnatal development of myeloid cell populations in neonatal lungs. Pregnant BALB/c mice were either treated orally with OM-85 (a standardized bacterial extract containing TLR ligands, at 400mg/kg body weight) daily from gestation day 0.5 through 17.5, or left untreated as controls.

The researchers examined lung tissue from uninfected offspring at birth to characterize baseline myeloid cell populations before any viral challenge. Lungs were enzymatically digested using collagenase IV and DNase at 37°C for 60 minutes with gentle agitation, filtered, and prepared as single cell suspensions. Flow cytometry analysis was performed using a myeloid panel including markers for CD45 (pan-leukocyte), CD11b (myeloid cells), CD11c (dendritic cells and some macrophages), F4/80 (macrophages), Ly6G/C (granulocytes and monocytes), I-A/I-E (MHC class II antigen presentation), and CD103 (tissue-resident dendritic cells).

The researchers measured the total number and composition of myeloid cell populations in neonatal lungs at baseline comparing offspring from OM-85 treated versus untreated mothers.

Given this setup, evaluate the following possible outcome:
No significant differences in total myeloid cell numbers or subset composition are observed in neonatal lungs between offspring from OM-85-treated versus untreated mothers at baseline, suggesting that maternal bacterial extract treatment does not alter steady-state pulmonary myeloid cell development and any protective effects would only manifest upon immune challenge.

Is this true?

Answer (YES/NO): NO